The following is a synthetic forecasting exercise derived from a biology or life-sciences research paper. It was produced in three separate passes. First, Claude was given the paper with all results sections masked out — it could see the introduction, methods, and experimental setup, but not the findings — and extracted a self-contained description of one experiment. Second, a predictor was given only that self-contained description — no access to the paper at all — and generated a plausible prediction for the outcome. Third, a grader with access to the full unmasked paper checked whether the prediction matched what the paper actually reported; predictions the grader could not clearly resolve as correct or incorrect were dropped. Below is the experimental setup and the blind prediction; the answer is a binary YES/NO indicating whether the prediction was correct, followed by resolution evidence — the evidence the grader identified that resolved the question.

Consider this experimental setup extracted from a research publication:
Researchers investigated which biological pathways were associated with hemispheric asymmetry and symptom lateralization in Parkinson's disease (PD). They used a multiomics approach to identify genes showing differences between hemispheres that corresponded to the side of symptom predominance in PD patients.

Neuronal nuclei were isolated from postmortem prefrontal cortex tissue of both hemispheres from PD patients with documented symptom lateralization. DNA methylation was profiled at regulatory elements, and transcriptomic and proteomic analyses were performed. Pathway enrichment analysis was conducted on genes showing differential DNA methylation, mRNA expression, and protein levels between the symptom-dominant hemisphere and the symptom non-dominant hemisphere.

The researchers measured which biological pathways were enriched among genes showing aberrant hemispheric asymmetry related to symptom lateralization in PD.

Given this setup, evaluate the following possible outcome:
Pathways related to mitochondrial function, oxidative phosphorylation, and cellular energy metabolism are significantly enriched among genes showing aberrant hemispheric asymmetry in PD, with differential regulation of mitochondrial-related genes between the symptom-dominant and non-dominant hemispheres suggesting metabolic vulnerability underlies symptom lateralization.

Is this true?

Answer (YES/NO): NO